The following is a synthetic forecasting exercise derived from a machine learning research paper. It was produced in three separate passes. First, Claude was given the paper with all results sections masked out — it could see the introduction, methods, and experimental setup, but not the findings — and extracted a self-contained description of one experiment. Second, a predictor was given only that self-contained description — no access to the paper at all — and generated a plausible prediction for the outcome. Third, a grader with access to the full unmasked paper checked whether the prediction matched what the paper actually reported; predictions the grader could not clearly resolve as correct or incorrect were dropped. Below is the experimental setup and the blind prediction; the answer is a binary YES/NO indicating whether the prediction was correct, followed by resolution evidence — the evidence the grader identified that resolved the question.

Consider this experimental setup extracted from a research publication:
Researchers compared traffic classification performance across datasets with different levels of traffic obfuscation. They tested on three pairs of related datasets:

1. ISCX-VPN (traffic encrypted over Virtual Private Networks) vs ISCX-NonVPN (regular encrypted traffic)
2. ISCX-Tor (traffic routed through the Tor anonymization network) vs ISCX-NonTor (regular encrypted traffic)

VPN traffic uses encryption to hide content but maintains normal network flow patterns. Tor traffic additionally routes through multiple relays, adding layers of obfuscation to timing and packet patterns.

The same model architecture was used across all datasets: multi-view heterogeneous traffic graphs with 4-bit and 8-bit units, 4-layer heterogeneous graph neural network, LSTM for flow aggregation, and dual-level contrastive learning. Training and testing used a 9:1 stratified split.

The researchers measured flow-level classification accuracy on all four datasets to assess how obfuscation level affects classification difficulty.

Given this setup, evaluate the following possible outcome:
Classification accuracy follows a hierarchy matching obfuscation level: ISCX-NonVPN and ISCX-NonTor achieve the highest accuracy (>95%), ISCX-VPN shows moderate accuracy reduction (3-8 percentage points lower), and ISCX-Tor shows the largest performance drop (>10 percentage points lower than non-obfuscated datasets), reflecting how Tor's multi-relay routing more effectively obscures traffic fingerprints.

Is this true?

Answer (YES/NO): NO